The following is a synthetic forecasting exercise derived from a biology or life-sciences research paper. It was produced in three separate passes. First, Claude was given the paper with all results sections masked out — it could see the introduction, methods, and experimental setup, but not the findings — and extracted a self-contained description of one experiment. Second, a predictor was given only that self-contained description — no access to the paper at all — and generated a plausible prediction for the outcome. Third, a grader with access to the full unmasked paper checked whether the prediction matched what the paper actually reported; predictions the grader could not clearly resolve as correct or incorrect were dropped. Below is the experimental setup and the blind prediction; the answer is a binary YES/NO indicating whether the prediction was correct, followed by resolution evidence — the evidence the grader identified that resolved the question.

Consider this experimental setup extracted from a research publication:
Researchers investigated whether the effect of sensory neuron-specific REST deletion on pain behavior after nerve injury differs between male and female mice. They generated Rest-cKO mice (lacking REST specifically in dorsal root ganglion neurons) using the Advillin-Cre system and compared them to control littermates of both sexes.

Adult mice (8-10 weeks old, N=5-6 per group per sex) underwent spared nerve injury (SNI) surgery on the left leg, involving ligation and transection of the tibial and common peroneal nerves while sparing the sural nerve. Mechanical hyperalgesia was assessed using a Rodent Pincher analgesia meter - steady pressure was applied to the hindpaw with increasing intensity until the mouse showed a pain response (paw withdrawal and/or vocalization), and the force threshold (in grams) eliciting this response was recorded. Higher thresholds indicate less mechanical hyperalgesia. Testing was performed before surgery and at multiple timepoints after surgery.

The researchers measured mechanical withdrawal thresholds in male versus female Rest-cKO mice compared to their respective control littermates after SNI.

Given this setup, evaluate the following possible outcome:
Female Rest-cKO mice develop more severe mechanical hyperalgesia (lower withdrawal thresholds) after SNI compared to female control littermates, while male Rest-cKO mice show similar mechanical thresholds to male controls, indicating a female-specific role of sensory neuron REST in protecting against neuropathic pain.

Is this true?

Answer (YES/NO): NO